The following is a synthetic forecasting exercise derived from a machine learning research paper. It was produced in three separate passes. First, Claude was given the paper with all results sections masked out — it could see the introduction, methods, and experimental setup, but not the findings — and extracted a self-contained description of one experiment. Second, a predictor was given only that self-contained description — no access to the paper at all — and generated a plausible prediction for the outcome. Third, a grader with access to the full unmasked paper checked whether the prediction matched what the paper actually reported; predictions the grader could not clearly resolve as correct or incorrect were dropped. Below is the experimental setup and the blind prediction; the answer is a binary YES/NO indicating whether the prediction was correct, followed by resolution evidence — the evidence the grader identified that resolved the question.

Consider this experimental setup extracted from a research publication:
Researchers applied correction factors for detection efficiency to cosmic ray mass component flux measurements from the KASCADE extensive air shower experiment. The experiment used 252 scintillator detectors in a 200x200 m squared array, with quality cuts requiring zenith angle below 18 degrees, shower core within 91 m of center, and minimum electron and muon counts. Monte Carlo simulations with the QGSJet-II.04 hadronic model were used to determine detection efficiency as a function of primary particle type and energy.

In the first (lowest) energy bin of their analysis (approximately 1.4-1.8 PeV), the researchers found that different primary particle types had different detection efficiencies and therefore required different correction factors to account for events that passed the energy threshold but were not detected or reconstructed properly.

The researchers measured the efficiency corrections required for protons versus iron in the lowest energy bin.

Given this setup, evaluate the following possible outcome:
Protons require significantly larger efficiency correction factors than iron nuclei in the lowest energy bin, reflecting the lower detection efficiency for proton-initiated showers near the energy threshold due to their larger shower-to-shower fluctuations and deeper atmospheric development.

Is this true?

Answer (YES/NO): NO